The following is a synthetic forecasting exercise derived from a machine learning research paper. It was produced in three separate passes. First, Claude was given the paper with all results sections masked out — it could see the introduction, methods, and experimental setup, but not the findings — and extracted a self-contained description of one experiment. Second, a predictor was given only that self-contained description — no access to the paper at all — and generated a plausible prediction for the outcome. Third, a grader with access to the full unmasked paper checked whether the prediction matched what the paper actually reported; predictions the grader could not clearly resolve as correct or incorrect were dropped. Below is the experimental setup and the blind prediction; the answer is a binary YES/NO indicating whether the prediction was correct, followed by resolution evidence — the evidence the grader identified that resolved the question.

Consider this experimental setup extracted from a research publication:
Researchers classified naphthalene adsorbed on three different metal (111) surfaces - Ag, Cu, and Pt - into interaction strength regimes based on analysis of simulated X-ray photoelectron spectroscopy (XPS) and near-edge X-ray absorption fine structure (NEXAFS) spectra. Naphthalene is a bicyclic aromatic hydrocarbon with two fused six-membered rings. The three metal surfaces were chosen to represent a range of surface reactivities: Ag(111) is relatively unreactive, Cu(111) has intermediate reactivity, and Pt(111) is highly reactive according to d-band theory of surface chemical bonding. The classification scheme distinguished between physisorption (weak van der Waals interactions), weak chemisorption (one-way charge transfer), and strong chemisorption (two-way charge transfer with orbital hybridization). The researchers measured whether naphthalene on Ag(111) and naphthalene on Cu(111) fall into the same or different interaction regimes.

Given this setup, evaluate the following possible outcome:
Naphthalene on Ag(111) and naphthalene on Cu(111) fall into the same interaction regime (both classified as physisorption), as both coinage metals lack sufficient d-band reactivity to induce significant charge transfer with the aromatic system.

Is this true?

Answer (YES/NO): YES